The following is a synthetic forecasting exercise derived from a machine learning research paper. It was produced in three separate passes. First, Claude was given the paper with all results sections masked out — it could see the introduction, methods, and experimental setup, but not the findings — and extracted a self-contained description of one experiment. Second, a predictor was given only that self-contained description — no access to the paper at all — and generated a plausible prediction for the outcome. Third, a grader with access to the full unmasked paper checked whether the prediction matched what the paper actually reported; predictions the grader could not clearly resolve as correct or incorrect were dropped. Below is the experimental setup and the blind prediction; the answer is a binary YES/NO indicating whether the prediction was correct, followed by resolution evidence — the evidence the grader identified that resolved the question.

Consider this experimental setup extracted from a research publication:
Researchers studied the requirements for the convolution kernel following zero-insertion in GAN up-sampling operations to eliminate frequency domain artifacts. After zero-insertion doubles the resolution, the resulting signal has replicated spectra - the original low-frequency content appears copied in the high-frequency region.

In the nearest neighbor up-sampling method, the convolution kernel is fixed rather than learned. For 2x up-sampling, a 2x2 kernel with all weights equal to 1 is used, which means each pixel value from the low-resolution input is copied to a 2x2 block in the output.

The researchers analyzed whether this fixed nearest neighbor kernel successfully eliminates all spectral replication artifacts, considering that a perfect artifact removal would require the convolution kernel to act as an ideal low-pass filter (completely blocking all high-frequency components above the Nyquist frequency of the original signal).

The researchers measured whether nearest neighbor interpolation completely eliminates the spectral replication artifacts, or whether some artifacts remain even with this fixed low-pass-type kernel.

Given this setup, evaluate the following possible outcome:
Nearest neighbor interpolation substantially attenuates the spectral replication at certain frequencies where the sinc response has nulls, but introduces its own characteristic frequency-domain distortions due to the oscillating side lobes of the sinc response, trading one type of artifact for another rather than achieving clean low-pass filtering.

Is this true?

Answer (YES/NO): NO